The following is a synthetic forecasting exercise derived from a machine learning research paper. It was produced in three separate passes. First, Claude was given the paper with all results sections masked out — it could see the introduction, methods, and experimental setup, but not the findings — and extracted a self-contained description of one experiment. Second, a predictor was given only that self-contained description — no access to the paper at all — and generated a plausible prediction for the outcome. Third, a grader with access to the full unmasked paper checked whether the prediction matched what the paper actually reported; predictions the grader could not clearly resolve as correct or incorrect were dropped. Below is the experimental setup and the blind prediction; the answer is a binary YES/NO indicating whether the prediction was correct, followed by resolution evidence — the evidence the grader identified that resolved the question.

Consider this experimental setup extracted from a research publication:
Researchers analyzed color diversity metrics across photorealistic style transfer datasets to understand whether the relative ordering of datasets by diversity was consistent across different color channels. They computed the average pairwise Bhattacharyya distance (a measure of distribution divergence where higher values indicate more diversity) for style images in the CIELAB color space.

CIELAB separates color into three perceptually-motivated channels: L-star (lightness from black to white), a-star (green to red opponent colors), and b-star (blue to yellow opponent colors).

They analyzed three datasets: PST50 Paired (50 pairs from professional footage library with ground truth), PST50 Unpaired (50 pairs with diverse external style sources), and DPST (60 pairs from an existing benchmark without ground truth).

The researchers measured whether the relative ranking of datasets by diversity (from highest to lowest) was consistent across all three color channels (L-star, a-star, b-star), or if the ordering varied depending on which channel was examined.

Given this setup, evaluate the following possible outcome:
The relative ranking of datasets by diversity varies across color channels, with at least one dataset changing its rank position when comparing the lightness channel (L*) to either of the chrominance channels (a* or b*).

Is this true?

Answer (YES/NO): YES